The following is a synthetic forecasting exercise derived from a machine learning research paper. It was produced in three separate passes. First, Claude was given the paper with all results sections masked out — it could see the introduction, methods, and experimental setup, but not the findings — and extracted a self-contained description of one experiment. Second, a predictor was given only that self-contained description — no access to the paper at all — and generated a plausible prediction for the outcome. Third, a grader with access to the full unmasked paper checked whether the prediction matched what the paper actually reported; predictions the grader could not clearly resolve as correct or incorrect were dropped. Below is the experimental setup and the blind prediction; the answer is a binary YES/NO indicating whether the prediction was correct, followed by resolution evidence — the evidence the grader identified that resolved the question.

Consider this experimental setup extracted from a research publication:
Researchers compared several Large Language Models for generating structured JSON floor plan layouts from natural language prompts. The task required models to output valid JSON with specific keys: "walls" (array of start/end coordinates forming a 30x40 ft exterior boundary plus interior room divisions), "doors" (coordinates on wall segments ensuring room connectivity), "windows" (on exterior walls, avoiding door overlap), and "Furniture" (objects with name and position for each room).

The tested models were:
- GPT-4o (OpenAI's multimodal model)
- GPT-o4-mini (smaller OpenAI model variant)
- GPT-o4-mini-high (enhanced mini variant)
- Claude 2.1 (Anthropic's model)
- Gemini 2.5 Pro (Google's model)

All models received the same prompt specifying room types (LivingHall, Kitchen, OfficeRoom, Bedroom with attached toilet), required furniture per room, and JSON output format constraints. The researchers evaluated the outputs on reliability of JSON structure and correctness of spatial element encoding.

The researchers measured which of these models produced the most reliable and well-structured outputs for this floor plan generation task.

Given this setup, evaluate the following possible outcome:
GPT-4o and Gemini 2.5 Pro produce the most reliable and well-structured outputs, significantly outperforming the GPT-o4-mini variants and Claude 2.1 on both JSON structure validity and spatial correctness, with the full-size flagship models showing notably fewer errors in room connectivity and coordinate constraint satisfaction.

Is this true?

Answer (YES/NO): NO